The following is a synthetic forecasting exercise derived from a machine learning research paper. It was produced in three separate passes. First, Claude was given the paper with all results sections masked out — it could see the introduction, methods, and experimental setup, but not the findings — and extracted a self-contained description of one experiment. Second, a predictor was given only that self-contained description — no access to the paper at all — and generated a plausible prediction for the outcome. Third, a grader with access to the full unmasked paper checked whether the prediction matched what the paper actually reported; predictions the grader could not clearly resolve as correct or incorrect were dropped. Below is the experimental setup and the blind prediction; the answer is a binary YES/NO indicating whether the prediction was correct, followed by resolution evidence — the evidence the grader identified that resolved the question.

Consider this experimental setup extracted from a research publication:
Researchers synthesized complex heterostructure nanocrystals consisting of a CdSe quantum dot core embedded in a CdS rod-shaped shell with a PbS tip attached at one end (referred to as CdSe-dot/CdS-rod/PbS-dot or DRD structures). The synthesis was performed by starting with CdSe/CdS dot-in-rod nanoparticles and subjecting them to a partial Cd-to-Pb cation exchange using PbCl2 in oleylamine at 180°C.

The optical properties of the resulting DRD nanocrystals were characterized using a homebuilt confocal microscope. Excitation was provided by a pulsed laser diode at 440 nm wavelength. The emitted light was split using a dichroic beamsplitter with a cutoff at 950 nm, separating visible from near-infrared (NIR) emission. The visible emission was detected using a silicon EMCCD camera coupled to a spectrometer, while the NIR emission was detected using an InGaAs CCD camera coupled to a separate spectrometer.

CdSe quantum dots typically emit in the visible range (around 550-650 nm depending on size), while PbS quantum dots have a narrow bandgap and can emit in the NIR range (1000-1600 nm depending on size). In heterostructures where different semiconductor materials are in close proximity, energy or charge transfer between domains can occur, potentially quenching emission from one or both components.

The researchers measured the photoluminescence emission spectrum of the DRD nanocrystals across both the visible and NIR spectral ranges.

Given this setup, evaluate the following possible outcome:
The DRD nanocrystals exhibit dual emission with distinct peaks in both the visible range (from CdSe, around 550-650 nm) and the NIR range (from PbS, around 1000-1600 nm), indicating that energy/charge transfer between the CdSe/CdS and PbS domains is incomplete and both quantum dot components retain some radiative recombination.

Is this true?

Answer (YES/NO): YES